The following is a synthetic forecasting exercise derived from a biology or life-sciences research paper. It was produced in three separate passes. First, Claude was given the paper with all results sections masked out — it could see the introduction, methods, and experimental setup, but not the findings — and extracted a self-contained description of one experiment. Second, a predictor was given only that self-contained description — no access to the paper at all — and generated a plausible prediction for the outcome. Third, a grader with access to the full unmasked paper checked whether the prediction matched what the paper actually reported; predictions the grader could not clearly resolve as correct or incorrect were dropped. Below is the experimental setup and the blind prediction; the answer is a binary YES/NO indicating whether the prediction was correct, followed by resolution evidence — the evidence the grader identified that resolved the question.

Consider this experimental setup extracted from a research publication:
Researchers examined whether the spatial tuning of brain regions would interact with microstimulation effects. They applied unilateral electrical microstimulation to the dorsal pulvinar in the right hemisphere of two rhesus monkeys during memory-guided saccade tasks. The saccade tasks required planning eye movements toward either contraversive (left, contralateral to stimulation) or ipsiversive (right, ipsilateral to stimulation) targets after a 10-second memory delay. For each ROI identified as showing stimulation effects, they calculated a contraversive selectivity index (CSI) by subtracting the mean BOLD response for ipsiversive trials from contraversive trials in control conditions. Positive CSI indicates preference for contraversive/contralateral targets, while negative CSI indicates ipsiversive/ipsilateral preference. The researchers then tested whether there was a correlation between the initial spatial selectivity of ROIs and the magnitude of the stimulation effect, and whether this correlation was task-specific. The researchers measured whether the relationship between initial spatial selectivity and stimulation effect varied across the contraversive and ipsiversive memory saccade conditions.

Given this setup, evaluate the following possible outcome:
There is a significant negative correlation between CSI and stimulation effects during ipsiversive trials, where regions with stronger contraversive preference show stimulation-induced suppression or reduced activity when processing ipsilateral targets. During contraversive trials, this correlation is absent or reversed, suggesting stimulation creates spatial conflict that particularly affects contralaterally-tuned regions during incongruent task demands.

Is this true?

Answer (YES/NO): NO